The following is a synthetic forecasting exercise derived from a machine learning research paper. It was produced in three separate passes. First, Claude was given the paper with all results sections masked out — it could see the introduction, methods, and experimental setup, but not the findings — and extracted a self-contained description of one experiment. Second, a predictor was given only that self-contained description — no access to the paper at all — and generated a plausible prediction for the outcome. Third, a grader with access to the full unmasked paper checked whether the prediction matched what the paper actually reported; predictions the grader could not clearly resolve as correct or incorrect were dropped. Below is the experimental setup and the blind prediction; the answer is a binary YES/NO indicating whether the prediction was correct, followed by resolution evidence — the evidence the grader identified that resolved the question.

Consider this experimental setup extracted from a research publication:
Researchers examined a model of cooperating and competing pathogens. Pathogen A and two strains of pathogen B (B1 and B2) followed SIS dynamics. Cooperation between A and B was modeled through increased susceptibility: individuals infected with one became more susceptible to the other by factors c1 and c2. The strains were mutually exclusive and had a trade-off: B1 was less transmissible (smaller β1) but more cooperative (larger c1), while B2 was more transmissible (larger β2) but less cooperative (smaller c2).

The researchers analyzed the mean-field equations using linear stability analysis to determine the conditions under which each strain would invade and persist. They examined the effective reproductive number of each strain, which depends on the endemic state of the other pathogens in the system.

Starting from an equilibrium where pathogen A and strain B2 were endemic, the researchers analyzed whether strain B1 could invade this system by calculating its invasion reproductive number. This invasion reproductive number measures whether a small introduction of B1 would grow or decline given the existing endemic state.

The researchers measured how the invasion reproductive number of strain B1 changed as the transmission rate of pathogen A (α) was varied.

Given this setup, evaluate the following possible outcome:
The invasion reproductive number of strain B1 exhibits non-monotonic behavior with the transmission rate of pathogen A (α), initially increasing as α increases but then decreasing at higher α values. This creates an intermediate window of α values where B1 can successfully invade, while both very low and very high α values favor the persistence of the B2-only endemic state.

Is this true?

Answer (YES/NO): NO